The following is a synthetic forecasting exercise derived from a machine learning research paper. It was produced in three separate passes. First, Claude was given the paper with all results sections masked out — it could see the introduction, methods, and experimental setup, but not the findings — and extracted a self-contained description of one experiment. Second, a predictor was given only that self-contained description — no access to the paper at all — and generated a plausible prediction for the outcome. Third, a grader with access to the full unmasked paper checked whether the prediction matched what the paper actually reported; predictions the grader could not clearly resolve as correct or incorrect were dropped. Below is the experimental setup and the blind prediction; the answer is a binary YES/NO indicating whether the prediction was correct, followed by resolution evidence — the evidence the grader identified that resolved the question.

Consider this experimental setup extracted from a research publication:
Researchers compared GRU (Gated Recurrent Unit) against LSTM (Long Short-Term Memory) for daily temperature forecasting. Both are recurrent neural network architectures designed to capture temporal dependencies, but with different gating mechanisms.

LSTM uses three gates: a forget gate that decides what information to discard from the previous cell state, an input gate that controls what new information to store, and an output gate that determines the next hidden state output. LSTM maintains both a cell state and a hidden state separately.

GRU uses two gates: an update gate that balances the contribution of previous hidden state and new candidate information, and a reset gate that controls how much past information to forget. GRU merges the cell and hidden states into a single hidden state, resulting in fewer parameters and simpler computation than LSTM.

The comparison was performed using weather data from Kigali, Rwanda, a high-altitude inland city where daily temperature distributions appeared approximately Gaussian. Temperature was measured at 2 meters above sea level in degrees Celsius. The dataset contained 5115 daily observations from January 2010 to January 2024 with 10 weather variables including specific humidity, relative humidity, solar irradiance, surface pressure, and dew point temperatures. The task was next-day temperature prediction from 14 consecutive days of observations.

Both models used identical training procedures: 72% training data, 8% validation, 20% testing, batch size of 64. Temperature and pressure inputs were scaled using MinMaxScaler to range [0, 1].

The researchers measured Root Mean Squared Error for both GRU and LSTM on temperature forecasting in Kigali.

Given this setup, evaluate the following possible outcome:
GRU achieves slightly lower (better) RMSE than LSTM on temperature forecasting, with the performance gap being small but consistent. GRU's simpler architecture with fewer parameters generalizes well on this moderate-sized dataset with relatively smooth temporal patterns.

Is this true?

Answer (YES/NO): YES